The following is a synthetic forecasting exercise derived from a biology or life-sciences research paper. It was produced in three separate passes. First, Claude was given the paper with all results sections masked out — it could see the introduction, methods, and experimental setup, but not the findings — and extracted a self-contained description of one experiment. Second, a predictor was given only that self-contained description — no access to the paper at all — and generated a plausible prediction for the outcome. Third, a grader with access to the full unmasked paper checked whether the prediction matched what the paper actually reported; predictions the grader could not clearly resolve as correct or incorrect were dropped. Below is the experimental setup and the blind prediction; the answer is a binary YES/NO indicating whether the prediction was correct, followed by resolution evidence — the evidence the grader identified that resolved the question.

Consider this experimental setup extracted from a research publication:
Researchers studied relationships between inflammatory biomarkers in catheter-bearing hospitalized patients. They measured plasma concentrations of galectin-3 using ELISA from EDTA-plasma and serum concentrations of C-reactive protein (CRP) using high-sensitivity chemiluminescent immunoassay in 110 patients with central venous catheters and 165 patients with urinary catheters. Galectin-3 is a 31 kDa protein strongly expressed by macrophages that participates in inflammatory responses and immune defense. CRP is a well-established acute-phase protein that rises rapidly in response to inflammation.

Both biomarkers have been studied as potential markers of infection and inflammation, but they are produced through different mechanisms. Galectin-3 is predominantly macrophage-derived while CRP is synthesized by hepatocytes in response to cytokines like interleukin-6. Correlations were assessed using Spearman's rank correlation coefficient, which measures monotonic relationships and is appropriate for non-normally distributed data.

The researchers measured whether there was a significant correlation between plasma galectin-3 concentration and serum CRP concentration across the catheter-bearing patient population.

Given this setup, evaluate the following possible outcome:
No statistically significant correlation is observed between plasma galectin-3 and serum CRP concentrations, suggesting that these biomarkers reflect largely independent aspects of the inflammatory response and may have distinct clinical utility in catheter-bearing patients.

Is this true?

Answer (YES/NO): NO